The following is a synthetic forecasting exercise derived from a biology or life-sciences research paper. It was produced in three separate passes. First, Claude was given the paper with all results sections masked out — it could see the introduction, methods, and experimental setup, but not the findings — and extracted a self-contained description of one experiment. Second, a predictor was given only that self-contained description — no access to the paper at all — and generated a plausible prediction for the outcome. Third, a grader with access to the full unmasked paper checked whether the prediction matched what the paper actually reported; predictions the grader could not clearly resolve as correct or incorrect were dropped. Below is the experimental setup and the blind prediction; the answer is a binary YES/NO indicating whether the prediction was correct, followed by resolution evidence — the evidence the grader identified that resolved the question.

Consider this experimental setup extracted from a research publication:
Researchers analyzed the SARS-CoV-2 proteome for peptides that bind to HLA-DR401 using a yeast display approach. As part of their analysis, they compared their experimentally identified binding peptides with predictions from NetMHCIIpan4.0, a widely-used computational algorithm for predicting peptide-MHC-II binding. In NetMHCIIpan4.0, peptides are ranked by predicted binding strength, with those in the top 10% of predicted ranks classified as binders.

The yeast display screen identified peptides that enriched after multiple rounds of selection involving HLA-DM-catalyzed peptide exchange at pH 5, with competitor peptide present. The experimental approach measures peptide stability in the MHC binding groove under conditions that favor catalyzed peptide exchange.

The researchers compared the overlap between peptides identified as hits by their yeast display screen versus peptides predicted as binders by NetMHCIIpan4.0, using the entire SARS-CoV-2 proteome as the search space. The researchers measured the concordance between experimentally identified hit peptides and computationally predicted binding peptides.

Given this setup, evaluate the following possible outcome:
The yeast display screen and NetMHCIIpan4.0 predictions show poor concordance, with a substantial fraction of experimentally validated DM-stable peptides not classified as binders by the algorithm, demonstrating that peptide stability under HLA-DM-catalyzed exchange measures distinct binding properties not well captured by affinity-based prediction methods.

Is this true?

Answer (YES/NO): YES